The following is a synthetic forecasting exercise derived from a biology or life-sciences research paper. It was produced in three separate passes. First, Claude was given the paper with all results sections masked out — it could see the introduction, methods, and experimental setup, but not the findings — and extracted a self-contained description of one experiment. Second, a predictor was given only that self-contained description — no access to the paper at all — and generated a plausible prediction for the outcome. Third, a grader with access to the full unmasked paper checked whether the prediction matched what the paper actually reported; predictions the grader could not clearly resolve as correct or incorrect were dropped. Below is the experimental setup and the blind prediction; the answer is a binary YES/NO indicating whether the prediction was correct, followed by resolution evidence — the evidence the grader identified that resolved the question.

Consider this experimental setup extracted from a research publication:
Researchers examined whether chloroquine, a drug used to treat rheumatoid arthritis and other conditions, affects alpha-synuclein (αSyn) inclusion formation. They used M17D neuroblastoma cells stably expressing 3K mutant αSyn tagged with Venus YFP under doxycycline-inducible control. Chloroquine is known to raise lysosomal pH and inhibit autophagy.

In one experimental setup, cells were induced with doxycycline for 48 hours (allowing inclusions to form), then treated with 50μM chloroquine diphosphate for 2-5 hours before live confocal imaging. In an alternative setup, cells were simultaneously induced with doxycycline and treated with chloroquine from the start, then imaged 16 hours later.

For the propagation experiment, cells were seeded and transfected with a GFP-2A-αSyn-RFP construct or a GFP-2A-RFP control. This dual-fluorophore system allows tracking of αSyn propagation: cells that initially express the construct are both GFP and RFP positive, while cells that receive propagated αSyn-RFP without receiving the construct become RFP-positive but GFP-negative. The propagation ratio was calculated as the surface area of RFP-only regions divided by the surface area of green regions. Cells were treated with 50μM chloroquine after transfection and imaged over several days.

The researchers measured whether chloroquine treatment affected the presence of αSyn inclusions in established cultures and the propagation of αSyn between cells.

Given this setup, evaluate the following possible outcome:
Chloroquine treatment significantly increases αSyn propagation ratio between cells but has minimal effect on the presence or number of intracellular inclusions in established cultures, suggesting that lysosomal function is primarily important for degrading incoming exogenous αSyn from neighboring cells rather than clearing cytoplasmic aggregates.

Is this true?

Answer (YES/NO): NO